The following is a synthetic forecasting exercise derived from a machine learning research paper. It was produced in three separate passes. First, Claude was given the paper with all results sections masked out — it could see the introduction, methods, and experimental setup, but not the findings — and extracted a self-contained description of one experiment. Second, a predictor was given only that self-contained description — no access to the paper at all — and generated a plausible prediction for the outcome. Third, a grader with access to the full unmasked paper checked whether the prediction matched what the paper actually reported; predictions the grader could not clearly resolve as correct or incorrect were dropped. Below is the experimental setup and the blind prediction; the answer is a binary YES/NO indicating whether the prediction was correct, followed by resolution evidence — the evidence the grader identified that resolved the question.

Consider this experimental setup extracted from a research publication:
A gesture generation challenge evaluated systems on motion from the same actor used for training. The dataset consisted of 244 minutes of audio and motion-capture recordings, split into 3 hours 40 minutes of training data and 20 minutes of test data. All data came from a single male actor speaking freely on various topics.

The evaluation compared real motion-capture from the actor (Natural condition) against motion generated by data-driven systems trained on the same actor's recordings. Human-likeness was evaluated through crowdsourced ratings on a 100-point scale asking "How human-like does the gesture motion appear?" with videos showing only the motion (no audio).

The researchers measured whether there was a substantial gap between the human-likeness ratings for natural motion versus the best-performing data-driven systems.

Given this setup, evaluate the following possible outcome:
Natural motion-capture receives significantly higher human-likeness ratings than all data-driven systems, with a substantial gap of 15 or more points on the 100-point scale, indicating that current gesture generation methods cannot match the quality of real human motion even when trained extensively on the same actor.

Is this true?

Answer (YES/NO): NO